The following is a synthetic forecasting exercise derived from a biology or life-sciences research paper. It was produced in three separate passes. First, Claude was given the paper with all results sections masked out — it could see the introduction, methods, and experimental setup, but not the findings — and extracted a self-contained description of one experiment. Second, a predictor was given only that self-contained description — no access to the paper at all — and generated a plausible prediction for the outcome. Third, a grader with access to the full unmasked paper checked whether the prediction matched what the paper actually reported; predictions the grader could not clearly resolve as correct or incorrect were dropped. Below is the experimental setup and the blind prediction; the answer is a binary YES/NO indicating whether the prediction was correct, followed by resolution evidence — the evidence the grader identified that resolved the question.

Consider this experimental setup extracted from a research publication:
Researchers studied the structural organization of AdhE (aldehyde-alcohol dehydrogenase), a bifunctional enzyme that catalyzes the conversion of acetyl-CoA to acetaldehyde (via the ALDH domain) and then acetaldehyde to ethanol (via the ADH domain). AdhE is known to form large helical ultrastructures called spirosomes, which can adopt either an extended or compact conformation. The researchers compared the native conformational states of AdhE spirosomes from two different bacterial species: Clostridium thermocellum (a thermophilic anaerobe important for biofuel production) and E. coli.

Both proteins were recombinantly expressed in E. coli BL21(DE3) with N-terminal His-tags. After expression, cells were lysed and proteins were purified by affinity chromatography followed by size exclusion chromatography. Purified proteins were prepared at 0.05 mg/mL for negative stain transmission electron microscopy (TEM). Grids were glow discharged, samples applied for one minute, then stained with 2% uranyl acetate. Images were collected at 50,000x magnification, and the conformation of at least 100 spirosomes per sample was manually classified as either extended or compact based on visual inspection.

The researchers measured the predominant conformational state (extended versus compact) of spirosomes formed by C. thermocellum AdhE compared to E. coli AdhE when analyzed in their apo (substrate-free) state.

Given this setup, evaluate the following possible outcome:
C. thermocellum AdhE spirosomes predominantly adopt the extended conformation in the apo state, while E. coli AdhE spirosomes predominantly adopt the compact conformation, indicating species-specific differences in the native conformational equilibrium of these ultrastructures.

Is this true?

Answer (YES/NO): YES